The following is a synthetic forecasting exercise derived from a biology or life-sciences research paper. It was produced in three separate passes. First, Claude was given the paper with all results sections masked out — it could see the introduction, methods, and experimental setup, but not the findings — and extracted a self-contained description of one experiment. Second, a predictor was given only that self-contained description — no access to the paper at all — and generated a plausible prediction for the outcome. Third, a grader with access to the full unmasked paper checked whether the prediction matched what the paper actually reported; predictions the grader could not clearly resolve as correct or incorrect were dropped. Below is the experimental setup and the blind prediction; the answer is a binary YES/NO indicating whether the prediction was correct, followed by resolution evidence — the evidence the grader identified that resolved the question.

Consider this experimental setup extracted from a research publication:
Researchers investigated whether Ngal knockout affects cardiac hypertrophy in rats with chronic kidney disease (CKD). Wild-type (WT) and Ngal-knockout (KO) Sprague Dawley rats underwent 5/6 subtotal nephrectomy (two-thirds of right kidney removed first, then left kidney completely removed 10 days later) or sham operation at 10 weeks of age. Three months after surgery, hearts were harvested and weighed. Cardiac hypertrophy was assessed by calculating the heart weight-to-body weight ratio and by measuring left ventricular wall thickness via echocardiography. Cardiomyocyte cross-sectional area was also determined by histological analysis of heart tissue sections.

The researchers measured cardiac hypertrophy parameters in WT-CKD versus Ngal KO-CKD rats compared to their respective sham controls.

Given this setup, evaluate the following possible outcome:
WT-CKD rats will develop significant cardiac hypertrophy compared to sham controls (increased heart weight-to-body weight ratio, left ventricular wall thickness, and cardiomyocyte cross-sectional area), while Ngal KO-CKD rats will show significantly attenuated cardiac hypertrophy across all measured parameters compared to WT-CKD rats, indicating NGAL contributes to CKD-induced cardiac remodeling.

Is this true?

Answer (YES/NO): NO